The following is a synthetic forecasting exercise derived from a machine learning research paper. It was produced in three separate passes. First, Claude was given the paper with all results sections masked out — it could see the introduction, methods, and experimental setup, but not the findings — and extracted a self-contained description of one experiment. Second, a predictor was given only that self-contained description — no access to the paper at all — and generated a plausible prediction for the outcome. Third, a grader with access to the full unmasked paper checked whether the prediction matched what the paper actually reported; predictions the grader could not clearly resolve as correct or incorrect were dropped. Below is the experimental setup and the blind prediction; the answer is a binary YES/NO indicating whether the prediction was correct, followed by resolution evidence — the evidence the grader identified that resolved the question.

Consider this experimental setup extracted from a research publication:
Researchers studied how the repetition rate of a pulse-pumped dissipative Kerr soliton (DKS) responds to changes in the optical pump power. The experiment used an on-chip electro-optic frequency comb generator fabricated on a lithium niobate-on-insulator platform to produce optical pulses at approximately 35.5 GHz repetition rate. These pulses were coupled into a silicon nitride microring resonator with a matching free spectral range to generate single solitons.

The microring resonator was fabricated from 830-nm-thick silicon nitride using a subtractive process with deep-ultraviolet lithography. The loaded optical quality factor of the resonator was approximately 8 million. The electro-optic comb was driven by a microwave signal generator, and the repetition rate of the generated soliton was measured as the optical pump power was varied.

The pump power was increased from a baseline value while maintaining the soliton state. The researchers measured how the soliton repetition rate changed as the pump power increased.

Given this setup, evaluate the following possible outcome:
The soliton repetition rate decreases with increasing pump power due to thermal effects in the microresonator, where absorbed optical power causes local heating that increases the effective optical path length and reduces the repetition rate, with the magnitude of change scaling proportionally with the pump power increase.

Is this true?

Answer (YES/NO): YES